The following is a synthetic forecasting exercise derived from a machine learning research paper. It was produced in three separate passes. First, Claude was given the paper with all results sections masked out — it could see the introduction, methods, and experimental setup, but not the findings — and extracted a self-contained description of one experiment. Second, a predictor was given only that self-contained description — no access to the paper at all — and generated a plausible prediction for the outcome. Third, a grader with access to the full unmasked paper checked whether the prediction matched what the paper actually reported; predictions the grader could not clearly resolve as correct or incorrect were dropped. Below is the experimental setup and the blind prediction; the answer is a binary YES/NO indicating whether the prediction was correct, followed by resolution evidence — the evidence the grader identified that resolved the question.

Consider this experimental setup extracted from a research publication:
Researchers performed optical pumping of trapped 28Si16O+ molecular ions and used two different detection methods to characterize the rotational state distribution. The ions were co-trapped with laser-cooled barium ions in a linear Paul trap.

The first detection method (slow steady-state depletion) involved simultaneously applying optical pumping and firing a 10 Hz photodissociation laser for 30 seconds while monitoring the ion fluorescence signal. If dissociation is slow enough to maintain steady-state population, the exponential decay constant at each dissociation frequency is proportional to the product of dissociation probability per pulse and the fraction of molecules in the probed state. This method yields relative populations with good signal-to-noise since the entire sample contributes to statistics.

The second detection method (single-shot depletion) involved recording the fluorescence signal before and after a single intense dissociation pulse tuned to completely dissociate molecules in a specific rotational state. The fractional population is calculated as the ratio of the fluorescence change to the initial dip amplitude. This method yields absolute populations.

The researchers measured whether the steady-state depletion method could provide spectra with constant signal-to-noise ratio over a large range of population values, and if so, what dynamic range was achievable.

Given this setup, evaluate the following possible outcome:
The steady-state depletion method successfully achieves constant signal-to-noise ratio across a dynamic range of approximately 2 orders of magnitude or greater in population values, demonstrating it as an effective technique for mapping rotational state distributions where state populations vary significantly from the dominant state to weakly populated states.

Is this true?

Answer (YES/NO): YES